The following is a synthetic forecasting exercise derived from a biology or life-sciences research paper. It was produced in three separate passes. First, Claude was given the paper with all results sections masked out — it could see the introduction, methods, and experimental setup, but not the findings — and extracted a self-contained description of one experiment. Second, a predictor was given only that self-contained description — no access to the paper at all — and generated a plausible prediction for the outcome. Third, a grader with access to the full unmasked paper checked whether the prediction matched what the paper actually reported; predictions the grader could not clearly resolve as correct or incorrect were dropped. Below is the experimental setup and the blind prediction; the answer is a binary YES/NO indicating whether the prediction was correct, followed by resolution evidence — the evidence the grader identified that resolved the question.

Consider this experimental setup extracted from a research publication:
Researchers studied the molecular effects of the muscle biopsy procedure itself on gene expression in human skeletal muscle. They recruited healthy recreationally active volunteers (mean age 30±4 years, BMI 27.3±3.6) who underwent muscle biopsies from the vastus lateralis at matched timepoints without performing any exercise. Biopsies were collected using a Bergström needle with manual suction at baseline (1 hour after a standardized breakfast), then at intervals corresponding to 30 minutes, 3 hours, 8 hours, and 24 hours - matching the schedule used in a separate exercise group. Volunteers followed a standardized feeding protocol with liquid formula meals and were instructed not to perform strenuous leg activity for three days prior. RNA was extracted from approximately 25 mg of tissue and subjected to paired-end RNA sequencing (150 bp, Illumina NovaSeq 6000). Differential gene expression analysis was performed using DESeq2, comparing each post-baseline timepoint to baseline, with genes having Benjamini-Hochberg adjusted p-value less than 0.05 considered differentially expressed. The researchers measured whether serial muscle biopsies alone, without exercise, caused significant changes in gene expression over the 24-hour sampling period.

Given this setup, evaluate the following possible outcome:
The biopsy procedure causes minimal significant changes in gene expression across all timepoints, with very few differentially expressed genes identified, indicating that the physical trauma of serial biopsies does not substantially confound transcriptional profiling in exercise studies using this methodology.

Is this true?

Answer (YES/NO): YES